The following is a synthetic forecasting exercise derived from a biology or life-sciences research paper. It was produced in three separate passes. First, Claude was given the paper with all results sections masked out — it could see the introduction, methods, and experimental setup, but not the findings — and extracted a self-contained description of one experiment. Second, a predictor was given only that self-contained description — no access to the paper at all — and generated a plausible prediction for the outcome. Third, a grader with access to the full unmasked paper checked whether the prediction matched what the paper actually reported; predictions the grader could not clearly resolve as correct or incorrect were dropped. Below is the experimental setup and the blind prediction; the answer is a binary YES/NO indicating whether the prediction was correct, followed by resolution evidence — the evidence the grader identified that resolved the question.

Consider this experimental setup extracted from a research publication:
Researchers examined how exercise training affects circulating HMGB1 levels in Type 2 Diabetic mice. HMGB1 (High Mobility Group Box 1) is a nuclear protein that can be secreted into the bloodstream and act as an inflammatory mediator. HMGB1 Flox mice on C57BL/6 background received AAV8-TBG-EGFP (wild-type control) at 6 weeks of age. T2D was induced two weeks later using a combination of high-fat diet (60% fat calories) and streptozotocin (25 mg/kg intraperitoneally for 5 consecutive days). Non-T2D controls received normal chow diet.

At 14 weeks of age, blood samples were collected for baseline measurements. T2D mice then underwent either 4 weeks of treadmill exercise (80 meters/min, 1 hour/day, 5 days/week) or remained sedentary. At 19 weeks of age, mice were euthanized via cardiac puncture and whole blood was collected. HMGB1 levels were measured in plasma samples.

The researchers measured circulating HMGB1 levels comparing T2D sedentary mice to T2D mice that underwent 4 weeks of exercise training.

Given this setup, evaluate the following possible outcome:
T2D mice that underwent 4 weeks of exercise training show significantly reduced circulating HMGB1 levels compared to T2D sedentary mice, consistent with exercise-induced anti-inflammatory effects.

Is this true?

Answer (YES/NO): NO